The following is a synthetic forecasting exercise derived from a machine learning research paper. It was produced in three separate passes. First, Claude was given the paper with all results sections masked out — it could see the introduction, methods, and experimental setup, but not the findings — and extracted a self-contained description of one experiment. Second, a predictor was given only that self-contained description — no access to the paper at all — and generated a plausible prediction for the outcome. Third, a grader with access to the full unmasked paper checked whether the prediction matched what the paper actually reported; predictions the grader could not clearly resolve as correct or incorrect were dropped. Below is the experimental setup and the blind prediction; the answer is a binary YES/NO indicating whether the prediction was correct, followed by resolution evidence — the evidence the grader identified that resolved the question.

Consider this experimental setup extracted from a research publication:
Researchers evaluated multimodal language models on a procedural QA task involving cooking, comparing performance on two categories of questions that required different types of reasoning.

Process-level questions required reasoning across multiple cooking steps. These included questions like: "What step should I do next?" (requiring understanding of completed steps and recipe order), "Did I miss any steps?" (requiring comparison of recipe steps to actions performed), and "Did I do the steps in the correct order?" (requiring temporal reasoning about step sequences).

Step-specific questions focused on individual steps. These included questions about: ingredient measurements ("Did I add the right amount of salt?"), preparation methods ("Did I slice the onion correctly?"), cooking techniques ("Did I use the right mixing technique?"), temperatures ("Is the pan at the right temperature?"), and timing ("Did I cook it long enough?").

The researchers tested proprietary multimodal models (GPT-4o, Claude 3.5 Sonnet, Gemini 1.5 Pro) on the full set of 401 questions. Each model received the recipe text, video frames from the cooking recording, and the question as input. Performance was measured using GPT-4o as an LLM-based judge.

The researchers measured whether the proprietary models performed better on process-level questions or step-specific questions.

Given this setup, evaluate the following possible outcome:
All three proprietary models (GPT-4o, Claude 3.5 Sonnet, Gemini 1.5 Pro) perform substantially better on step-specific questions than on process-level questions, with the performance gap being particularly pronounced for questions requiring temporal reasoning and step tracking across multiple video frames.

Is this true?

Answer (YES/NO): NO